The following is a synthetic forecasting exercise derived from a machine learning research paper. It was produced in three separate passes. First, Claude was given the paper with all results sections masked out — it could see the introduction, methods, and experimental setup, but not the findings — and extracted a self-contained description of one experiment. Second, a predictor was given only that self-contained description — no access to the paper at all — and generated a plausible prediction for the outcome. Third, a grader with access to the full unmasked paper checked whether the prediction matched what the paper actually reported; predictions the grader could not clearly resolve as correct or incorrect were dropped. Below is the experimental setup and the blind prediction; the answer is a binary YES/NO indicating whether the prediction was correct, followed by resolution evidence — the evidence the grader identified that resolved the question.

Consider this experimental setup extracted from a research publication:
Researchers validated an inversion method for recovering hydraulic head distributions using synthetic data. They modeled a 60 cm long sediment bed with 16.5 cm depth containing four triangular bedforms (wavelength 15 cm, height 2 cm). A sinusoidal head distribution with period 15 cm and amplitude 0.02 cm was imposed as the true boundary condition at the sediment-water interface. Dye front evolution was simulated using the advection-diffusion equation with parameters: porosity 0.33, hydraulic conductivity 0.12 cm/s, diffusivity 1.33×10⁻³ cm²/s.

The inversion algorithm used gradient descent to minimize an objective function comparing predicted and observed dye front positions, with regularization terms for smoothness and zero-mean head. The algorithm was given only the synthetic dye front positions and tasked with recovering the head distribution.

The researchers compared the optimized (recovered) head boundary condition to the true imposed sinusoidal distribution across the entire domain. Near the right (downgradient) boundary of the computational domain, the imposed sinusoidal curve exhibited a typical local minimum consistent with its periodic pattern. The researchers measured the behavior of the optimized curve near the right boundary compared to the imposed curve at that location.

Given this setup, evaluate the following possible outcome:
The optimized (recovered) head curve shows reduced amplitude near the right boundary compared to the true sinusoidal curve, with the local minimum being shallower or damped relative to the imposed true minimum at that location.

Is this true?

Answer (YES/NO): NO